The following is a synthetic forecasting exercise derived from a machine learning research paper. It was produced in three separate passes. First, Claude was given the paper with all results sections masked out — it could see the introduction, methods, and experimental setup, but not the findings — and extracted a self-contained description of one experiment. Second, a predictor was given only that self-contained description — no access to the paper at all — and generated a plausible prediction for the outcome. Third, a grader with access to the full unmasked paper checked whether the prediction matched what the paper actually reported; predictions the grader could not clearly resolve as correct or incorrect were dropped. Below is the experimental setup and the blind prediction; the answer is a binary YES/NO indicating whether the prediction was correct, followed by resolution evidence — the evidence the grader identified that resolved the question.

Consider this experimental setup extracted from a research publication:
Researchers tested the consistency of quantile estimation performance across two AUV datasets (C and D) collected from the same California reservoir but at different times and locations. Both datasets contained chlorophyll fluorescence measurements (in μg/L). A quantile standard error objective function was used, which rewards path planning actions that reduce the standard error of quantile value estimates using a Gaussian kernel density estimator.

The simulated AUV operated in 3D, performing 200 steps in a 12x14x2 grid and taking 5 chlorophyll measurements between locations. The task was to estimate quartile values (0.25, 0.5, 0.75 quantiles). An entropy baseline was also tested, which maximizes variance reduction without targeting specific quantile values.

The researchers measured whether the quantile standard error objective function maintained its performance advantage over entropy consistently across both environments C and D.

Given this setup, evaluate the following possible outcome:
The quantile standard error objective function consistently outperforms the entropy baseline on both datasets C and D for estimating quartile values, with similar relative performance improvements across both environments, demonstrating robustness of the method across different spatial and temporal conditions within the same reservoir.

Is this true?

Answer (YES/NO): NO